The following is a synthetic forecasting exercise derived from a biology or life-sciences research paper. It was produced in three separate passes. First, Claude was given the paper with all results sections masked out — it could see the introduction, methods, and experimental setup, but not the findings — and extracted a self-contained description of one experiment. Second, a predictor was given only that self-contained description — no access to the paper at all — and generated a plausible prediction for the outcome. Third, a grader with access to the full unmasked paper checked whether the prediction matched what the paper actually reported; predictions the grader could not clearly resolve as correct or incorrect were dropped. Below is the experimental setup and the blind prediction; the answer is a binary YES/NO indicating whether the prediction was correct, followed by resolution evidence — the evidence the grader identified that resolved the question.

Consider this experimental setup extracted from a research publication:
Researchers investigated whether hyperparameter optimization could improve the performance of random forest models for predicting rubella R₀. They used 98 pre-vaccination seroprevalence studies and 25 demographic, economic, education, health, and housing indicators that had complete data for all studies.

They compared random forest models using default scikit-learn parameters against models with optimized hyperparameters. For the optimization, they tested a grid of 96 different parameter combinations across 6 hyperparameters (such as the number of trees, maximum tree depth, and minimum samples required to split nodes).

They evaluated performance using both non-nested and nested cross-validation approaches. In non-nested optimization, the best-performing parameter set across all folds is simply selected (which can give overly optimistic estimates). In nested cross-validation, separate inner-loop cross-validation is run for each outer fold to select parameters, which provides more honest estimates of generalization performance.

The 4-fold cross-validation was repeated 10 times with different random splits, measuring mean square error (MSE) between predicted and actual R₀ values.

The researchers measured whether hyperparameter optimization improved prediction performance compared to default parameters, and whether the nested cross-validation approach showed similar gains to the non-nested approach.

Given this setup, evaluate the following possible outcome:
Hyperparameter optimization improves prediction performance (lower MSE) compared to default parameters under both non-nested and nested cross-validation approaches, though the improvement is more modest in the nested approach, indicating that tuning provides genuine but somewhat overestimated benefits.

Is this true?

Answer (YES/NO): YES